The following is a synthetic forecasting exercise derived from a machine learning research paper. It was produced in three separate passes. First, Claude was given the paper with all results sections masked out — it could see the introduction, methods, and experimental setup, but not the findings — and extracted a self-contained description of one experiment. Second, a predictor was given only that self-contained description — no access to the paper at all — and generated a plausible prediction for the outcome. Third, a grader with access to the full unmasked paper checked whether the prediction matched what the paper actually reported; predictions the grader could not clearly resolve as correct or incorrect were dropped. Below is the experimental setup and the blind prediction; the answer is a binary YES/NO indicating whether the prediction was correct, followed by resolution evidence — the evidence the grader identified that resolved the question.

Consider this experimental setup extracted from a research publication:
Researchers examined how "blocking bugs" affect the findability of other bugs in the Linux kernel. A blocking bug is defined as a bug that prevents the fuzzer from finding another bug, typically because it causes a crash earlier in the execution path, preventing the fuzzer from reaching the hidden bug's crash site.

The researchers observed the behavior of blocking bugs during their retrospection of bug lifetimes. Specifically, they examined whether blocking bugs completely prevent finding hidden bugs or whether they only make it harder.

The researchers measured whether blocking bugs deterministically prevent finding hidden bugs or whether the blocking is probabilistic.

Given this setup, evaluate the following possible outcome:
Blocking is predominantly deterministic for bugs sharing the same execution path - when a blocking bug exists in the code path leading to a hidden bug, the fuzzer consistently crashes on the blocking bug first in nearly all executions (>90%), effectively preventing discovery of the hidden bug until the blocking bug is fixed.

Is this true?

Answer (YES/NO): NO